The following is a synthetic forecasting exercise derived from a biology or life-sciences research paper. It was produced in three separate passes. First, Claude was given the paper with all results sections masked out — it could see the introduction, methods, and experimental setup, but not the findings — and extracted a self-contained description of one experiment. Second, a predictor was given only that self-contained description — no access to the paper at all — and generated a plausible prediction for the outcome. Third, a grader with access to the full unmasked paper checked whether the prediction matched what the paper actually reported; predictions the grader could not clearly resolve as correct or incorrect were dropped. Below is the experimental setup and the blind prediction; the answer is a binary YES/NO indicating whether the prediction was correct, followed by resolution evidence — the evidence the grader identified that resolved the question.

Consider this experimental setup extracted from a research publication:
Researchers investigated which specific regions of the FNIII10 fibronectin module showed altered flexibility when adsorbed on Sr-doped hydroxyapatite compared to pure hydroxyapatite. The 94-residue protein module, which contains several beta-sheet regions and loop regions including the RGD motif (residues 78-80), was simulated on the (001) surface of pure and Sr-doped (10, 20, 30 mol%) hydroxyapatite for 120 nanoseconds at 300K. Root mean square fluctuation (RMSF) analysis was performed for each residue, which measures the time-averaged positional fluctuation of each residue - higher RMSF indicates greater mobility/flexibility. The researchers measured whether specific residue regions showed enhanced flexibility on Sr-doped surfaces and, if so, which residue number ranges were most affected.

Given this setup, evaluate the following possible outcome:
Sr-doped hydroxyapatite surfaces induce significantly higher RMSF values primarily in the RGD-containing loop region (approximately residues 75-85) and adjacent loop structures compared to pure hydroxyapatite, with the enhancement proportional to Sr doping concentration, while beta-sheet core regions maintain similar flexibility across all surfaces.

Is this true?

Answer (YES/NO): NO